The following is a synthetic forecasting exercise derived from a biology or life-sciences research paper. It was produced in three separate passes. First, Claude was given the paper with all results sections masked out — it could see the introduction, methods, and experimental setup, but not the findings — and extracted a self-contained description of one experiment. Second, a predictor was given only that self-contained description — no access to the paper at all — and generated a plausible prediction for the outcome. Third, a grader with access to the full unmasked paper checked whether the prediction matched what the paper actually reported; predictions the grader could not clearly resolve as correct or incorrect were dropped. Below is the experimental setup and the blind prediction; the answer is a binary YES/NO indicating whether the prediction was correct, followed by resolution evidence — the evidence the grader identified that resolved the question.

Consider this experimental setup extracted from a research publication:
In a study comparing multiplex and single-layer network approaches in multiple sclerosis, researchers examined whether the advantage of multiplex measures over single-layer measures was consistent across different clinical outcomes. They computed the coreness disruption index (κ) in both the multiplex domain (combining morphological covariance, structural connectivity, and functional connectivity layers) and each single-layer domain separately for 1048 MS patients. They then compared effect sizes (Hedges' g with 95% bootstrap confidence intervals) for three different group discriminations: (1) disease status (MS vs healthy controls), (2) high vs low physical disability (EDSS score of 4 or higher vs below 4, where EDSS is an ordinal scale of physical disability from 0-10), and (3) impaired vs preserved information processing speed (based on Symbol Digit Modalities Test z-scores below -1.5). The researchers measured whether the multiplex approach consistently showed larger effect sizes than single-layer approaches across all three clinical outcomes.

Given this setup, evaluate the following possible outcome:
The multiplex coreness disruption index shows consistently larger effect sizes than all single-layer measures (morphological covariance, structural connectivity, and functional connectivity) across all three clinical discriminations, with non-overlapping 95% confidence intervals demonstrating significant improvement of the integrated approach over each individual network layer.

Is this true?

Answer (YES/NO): NO